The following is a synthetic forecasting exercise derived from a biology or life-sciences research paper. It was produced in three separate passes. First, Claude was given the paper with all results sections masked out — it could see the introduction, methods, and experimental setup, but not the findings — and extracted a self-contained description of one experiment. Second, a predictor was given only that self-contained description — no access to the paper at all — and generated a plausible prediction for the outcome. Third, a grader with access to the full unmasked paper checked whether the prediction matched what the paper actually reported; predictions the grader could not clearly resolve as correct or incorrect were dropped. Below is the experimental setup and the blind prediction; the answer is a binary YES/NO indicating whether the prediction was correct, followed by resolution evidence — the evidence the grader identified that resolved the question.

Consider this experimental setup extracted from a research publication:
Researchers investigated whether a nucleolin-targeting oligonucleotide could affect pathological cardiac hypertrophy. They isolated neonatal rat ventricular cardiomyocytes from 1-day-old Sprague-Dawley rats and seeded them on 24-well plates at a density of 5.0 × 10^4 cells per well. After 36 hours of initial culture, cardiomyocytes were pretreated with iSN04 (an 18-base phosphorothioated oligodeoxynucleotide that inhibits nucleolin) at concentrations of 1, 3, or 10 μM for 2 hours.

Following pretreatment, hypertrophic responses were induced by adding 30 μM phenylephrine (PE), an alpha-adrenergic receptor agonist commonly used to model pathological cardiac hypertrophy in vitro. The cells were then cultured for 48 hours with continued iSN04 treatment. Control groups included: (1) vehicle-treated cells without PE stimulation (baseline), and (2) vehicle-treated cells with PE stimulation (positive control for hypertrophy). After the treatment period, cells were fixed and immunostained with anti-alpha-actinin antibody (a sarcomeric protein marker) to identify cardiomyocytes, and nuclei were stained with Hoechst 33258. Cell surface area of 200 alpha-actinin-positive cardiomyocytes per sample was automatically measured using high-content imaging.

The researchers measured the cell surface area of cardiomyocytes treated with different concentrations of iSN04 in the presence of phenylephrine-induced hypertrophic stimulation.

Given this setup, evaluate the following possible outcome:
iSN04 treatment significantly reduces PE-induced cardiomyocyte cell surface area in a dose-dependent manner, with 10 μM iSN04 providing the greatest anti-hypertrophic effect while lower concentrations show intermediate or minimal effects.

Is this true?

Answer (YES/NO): NO